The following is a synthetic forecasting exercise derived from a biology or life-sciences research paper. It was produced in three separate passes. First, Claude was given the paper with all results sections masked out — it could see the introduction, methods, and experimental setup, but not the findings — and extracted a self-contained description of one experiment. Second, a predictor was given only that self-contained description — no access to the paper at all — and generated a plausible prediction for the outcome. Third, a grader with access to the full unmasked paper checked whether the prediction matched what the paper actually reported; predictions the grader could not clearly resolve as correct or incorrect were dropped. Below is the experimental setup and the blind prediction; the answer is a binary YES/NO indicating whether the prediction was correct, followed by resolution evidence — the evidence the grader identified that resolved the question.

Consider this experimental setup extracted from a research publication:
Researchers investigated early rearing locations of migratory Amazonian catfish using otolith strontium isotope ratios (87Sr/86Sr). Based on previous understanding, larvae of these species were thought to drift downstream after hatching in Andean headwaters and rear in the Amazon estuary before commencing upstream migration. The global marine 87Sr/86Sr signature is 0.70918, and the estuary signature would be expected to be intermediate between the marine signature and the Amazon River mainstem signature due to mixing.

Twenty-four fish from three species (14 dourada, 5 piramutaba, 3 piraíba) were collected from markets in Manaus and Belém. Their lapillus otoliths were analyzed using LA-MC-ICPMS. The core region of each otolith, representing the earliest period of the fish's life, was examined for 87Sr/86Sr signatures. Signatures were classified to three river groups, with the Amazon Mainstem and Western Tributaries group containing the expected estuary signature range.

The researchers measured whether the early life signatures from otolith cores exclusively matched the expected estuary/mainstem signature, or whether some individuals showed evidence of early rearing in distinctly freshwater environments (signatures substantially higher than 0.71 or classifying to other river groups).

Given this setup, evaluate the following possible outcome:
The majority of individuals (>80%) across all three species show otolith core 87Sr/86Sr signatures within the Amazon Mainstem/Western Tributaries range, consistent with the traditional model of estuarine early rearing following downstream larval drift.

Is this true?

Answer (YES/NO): NO